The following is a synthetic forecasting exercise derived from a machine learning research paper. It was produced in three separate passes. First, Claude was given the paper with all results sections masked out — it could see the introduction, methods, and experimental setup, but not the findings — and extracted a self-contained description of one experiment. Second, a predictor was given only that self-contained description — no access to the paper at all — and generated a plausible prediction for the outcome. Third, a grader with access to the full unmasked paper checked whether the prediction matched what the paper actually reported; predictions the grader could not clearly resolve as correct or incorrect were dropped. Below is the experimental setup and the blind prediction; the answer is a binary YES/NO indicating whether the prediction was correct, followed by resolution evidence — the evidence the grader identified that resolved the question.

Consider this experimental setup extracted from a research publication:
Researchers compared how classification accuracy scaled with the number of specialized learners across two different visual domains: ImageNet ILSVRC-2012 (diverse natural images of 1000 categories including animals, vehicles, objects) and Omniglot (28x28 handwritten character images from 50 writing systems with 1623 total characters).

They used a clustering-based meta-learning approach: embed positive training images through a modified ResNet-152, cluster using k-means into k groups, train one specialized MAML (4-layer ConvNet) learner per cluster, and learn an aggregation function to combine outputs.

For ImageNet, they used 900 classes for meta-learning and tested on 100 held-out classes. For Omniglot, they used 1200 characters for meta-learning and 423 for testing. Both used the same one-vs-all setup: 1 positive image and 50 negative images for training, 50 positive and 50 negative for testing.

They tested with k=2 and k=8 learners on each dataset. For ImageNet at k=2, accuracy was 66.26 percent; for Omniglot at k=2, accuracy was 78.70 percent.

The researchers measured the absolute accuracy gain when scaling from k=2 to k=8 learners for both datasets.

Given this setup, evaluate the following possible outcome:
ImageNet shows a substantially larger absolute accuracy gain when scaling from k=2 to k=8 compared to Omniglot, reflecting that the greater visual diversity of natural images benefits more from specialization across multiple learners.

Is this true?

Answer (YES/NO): NO